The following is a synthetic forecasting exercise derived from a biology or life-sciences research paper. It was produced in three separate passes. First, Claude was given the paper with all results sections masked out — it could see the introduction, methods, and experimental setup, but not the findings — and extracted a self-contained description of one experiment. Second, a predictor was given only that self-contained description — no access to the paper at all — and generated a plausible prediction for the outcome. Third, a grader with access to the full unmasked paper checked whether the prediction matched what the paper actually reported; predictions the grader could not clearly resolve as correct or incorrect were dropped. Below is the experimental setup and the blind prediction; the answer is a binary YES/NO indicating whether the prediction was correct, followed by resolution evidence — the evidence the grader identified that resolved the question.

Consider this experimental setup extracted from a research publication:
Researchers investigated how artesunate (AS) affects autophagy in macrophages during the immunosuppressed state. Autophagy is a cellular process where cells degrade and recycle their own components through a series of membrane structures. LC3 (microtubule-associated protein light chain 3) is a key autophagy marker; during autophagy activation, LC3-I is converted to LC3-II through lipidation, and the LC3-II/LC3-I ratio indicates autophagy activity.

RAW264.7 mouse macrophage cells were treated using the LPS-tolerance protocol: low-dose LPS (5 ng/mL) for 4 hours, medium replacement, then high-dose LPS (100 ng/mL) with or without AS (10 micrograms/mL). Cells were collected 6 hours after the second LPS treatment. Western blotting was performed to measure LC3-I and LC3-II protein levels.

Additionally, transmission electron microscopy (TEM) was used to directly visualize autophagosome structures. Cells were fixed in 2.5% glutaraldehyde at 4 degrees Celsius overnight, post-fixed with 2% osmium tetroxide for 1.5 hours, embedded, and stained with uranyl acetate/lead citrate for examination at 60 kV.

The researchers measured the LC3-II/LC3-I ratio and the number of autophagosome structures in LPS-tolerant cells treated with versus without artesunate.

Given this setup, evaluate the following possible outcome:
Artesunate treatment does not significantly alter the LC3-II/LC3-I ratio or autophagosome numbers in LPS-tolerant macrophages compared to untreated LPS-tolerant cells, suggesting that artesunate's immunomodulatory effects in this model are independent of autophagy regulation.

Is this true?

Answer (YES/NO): NO